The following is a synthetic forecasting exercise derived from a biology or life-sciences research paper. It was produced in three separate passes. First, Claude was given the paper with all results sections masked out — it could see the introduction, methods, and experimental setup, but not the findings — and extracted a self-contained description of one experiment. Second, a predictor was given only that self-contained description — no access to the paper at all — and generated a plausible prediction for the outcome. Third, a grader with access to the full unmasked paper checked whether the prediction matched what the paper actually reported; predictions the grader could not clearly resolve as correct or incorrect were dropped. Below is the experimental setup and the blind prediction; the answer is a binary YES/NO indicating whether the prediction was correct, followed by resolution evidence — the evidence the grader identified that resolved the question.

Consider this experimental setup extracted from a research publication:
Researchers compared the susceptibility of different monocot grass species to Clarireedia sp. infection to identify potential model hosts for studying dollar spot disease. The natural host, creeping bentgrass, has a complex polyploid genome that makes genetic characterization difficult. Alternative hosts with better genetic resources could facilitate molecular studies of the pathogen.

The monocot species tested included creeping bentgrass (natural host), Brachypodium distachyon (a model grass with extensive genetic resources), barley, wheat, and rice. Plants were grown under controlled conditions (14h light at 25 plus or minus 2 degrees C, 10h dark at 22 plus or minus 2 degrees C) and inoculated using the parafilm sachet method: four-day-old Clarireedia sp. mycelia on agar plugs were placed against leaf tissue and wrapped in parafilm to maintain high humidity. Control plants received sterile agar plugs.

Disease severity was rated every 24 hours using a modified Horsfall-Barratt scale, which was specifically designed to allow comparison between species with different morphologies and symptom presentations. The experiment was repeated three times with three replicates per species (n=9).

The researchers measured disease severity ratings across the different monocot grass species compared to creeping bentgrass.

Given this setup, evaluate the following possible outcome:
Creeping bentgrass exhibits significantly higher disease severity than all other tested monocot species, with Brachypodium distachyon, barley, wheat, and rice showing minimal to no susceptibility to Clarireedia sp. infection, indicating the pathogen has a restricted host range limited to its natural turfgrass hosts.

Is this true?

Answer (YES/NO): NO